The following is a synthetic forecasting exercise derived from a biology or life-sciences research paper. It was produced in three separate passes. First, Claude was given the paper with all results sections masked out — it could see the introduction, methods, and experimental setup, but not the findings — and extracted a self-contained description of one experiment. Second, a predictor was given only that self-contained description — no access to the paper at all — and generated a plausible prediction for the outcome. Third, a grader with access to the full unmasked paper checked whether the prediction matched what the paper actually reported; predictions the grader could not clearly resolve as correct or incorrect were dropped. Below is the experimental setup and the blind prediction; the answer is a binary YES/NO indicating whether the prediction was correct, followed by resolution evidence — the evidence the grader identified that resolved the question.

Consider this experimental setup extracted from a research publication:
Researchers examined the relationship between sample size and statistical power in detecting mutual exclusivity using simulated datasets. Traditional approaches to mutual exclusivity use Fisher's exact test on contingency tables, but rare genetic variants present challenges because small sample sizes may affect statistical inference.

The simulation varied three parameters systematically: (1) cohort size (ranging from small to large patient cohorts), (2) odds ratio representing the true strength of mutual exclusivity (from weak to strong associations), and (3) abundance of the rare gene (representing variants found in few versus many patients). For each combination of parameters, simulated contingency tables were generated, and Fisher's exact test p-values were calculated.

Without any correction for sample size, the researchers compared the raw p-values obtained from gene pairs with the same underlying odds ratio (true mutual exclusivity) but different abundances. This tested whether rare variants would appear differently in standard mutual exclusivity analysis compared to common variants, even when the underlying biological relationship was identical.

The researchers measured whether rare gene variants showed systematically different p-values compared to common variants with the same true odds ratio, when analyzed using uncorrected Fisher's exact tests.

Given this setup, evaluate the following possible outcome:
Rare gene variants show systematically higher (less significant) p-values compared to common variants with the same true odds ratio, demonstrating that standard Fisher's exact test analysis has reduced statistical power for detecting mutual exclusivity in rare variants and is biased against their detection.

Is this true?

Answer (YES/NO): YES